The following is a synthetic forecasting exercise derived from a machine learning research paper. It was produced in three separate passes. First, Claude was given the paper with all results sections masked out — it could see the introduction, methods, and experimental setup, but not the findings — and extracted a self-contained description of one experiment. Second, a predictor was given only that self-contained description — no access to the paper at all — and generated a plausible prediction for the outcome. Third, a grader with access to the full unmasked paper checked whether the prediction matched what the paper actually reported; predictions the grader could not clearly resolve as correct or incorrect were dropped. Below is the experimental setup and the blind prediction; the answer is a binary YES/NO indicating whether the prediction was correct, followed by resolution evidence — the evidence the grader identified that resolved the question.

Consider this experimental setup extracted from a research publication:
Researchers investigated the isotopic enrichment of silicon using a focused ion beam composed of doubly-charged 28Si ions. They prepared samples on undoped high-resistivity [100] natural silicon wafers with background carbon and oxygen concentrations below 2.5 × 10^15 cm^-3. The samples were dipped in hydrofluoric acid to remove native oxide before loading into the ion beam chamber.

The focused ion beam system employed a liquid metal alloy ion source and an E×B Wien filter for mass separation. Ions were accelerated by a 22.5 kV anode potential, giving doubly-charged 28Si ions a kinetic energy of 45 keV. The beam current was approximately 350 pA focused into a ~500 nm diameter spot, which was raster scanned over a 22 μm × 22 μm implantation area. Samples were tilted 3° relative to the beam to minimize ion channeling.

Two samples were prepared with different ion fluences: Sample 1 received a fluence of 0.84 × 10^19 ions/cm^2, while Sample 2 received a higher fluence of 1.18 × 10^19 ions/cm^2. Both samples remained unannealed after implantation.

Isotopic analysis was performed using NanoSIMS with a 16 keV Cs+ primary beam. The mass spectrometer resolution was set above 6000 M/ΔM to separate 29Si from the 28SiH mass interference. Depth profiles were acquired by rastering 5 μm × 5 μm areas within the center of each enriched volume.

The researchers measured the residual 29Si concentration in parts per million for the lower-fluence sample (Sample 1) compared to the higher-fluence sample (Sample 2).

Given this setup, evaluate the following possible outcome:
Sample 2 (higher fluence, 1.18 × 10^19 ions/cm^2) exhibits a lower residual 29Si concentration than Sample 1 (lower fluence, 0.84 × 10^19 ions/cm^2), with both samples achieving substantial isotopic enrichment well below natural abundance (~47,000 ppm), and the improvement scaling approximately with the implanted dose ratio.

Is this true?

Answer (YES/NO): NO